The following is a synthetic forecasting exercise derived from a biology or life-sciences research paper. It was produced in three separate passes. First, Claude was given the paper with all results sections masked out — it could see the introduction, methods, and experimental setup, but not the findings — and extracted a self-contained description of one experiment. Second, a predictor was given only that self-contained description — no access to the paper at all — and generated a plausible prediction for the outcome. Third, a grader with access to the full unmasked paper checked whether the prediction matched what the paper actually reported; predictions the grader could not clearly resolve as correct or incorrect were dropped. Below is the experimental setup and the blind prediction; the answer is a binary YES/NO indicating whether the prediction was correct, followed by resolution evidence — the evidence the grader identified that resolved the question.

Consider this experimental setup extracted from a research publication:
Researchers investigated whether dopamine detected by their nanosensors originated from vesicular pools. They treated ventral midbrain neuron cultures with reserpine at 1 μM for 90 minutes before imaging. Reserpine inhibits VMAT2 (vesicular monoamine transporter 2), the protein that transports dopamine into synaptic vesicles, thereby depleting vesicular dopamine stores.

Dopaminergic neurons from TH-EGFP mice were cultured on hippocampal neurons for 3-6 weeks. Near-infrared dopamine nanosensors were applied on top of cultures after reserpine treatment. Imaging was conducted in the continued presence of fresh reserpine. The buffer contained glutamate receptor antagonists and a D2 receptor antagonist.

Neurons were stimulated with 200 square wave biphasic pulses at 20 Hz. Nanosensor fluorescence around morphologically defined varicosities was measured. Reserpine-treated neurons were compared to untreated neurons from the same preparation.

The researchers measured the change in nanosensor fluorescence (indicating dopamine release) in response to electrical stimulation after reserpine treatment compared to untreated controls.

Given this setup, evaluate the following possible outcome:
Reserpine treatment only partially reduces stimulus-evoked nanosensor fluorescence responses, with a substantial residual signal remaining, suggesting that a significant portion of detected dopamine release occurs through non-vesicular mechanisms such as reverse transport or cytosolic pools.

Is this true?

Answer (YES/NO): NO